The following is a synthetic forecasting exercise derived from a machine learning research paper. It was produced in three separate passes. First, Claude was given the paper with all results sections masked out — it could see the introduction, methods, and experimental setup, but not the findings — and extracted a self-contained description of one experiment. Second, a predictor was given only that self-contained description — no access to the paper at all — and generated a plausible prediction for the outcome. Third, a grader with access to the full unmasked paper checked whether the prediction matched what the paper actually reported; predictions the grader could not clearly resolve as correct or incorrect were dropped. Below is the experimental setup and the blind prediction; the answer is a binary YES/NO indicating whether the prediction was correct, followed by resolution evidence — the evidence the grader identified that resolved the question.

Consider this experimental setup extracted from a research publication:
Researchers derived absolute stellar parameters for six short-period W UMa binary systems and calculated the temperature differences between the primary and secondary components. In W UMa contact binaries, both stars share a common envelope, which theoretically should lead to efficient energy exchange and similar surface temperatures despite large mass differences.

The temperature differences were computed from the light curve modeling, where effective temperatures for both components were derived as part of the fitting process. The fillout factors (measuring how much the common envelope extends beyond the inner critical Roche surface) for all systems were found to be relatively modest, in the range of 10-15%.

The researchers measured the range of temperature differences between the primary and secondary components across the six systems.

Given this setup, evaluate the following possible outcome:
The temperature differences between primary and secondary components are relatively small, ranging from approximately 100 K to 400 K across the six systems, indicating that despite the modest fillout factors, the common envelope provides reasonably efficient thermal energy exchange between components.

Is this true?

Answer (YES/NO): NO